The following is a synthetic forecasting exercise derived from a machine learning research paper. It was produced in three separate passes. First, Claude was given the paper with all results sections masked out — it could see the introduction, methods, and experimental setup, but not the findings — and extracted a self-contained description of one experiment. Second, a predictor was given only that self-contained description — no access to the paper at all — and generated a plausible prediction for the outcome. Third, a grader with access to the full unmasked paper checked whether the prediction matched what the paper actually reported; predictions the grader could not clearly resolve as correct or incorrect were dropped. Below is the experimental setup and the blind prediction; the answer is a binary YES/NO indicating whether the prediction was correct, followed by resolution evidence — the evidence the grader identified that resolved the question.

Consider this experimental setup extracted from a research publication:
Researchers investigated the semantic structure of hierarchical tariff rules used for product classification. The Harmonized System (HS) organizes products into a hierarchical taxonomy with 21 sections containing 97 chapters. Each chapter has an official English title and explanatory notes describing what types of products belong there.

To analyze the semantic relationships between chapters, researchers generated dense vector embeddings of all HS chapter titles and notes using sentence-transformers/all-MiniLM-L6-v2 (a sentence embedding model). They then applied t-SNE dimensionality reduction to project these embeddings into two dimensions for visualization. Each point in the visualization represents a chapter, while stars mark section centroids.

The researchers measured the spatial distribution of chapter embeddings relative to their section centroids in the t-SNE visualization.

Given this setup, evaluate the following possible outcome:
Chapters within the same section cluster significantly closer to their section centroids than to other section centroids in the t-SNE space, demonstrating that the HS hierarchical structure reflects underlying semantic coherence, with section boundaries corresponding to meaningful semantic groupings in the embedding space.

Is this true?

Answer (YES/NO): NO